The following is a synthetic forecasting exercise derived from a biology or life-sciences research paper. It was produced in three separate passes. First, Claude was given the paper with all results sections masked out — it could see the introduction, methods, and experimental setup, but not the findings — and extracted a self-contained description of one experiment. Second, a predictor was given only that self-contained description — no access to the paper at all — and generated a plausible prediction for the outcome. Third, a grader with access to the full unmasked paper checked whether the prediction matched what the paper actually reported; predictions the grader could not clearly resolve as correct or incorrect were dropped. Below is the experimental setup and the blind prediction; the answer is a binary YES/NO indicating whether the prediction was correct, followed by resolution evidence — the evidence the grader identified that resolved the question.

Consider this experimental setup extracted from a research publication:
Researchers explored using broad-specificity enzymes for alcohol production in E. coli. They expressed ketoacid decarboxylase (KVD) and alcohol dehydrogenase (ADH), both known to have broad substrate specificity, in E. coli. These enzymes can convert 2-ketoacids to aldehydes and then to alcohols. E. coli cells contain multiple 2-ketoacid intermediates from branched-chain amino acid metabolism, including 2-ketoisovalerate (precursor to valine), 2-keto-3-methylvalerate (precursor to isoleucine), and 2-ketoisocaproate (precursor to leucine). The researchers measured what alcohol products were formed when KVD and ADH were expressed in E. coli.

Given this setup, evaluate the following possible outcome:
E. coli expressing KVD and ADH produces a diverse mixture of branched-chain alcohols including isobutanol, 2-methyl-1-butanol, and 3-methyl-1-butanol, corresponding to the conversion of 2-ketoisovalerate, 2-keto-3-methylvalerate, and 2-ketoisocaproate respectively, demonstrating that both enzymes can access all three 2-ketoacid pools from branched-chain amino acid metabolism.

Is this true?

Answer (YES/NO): YES